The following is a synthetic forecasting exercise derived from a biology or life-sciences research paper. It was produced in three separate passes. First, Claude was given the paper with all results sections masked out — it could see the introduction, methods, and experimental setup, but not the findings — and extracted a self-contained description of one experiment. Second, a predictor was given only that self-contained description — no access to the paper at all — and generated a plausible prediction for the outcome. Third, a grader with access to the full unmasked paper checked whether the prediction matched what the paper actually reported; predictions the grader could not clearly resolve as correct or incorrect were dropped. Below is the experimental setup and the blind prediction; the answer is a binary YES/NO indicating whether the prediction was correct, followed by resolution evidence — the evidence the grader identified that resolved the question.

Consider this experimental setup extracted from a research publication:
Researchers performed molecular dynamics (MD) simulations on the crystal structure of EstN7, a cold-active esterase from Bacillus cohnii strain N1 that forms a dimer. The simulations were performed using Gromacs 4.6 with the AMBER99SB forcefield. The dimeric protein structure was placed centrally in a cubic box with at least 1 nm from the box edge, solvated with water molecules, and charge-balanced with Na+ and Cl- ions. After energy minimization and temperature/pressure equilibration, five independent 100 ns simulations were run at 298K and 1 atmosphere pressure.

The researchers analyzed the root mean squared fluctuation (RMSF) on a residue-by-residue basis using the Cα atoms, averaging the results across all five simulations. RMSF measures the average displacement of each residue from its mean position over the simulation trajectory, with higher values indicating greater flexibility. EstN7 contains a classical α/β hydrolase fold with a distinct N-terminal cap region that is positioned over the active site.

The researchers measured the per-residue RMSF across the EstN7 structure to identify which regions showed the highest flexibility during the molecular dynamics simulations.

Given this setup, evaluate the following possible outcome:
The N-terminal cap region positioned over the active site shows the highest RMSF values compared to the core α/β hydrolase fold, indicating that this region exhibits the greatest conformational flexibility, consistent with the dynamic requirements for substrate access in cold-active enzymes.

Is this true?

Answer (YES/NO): YES